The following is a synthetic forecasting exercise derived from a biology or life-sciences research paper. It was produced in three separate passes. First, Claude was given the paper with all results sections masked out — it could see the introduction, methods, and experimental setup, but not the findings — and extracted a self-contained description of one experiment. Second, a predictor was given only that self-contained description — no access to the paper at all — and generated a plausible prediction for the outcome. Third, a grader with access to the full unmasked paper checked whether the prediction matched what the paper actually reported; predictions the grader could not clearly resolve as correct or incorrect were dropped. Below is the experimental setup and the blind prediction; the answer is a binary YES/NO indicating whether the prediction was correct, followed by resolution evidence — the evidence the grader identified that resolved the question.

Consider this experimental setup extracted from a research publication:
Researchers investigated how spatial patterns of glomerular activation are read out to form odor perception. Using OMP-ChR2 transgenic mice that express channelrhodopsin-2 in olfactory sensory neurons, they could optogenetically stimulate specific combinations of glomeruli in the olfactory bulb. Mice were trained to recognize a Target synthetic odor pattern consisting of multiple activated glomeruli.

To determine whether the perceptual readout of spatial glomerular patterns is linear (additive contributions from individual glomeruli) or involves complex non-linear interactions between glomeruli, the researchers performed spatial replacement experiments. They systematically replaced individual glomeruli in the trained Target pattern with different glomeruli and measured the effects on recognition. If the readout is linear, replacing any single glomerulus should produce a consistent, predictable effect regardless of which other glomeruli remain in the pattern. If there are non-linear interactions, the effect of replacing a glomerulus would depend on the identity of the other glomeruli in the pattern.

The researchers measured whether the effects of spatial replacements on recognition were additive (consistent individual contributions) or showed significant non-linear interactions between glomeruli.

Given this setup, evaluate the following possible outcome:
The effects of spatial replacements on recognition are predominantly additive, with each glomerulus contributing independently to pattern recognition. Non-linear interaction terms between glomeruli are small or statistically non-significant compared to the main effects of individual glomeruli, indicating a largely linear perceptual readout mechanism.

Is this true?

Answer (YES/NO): YES